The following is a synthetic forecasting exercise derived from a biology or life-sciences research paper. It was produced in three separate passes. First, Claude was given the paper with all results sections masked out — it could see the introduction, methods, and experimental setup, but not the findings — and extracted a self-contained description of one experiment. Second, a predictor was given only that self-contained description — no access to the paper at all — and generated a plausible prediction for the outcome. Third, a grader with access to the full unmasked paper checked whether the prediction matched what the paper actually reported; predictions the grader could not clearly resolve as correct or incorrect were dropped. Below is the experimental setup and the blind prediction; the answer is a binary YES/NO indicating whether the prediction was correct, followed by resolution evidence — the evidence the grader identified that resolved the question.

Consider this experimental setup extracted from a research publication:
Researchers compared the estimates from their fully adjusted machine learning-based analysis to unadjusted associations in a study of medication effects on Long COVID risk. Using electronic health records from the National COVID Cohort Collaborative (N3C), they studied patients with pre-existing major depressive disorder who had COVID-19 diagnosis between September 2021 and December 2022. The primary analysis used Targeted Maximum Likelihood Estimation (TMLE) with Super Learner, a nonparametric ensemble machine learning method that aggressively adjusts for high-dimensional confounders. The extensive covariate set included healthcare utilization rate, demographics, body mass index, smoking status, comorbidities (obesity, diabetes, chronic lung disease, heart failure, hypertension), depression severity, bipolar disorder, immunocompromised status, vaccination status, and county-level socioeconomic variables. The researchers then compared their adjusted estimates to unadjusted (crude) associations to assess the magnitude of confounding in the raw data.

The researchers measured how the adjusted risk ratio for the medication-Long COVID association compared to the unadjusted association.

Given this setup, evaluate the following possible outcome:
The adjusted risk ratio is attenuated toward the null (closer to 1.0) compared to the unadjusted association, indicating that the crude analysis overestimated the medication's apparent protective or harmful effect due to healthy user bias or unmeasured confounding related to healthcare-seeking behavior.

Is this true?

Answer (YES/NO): NO